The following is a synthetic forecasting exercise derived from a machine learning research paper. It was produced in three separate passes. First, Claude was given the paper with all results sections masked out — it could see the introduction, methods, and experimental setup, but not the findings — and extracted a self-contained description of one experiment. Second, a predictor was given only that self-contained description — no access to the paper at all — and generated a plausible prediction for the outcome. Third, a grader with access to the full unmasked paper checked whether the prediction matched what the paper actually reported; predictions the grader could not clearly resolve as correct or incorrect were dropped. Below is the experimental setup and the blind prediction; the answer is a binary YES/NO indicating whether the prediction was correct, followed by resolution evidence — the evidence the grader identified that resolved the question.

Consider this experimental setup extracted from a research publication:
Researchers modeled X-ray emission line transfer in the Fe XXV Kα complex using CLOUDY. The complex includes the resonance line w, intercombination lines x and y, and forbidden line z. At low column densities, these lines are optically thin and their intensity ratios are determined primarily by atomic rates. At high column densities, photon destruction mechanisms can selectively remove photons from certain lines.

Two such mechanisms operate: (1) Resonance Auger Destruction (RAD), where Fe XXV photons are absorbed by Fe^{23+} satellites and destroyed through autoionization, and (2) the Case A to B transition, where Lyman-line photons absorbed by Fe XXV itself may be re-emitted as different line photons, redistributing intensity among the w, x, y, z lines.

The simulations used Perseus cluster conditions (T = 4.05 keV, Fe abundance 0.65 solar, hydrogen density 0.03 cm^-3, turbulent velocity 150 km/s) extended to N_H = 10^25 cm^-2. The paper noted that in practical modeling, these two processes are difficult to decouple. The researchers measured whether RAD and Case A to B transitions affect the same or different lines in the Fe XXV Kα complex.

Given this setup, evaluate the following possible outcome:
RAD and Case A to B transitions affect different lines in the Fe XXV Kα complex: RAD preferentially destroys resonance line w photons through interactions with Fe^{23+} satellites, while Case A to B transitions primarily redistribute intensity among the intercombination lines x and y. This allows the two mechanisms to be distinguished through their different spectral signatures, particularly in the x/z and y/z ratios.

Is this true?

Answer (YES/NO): NO